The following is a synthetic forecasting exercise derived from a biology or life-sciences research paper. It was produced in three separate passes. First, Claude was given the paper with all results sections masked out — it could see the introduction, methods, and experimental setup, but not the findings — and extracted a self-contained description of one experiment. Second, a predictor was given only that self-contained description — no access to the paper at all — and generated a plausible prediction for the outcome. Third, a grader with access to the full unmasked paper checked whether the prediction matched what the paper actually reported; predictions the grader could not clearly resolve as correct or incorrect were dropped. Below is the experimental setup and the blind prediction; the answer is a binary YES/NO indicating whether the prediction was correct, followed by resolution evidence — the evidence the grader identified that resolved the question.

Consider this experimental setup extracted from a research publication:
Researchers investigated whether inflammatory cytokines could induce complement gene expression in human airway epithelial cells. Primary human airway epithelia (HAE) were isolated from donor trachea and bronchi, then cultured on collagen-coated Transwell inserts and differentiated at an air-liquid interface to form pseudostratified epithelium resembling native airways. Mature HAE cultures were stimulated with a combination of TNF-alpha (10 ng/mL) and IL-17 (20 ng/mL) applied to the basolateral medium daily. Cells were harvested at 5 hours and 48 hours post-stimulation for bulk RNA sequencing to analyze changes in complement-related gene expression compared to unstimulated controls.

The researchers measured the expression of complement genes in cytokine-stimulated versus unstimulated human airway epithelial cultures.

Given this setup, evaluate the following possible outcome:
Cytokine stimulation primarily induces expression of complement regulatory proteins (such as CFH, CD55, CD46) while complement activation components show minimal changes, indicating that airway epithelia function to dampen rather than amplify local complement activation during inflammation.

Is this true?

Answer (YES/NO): NO